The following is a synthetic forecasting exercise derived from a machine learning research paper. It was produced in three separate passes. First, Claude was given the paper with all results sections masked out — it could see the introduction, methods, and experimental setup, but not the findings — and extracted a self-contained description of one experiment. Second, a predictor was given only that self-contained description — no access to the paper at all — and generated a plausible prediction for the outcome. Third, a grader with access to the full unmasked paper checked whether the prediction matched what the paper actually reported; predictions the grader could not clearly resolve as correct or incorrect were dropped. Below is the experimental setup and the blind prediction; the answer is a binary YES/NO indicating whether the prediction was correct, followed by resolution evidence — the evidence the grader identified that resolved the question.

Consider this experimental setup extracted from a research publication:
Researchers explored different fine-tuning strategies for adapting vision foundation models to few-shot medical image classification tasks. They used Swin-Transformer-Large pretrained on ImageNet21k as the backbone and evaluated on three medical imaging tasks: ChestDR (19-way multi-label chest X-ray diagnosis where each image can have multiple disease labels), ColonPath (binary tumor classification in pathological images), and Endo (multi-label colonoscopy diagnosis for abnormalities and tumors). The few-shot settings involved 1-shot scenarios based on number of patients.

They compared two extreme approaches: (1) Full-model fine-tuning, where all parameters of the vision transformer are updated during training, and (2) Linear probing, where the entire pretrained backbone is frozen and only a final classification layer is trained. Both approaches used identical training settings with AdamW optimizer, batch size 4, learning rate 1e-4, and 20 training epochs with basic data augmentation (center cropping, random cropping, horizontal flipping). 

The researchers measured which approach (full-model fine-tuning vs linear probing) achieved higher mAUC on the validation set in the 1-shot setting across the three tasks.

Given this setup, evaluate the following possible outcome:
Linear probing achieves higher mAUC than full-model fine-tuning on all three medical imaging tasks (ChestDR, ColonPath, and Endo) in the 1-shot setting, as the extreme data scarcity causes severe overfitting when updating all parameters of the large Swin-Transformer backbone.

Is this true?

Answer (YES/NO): NO